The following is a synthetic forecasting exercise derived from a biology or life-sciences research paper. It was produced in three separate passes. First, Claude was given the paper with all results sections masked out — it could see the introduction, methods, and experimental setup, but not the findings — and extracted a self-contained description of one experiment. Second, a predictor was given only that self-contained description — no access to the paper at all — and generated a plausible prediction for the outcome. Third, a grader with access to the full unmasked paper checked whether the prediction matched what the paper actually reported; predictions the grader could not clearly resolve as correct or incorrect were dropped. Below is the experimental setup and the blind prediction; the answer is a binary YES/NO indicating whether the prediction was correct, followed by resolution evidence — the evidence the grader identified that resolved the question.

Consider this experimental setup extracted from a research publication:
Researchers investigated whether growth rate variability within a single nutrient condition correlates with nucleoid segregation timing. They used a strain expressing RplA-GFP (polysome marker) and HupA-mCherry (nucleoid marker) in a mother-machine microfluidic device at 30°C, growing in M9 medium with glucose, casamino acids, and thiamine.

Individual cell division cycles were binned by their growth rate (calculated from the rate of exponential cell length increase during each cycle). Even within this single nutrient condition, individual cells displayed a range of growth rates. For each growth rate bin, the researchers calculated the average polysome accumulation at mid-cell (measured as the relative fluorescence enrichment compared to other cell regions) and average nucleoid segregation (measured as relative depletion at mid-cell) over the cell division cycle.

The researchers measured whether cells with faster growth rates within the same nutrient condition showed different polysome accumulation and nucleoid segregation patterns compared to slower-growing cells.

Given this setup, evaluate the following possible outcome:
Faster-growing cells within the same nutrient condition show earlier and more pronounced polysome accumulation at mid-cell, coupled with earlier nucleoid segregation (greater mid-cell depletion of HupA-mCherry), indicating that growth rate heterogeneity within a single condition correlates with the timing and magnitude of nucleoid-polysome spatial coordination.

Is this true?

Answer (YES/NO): YES